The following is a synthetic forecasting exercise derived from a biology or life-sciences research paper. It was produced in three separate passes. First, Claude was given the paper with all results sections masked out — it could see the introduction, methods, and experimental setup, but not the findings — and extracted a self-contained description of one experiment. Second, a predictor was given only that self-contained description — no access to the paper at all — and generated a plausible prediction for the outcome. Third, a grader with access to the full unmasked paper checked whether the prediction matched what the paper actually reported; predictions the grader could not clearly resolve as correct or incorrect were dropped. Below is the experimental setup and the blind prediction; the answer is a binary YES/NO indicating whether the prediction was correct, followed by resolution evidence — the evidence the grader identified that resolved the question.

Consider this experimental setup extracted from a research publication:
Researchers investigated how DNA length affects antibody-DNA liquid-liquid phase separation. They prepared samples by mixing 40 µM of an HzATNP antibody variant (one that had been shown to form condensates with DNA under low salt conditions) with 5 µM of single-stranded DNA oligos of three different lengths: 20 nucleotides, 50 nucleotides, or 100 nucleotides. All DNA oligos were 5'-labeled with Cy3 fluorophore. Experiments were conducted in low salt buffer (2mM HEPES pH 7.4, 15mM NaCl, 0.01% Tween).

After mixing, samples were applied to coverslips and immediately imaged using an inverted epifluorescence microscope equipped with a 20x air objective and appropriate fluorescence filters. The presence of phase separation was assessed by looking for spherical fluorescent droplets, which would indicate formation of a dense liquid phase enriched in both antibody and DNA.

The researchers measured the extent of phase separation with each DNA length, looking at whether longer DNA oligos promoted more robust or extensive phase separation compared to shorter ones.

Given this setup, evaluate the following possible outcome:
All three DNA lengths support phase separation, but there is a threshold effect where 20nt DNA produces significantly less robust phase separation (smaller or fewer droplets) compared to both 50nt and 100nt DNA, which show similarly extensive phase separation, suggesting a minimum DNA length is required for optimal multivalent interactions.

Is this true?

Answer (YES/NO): NO